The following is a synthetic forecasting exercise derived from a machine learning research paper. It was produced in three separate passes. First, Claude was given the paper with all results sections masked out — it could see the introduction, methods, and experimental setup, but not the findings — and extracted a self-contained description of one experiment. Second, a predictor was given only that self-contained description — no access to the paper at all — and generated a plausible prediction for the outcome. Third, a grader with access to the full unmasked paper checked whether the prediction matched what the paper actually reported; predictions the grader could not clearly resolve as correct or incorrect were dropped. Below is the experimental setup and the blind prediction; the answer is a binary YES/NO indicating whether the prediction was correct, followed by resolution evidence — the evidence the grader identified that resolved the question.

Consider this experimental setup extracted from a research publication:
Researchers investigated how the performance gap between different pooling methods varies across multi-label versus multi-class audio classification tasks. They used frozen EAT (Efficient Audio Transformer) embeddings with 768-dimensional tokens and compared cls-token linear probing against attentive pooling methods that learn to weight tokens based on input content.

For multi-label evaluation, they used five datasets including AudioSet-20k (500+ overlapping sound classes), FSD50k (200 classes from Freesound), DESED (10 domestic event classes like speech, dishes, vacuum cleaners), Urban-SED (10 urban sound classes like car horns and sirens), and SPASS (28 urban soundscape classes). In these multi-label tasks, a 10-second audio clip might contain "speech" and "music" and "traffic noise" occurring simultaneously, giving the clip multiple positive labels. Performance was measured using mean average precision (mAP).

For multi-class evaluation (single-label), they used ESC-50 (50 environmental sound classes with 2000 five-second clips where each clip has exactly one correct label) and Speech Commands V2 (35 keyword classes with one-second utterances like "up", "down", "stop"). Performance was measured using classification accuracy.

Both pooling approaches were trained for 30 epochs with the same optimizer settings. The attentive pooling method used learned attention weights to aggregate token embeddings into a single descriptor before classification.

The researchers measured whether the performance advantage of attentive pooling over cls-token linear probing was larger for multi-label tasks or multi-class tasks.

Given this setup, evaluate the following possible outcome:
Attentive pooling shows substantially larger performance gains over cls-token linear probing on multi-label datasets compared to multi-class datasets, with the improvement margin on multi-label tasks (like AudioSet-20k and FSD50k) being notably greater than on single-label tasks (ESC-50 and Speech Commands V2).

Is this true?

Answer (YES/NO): YES